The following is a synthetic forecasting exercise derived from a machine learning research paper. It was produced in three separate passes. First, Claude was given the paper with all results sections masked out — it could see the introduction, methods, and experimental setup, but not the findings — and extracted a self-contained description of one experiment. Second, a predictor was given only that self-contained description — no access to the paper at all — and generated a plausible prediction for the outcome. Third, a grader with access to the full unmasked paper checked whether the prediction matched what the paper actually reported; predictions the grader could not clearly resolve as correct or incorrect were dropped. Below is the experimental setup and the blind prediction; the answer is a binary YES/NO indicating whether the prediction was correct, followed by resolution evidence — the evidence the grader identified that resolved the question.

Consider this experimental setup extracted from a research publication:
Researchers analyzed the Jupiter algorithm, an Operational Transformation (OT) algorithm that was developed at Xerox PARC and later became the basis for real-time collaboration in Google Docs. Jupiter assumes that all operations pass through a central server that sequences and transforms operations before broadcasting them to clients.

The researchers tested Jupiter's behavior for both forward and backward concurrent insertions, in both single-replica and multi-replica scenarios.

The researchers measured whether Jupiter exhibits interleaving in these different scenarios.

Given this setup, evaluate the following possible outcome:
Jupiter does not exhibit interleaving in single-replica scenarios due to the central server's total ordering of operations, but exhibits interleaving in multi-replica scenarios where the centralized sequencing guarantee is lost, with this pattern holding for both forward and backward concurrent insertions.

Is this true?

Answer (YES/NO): NO